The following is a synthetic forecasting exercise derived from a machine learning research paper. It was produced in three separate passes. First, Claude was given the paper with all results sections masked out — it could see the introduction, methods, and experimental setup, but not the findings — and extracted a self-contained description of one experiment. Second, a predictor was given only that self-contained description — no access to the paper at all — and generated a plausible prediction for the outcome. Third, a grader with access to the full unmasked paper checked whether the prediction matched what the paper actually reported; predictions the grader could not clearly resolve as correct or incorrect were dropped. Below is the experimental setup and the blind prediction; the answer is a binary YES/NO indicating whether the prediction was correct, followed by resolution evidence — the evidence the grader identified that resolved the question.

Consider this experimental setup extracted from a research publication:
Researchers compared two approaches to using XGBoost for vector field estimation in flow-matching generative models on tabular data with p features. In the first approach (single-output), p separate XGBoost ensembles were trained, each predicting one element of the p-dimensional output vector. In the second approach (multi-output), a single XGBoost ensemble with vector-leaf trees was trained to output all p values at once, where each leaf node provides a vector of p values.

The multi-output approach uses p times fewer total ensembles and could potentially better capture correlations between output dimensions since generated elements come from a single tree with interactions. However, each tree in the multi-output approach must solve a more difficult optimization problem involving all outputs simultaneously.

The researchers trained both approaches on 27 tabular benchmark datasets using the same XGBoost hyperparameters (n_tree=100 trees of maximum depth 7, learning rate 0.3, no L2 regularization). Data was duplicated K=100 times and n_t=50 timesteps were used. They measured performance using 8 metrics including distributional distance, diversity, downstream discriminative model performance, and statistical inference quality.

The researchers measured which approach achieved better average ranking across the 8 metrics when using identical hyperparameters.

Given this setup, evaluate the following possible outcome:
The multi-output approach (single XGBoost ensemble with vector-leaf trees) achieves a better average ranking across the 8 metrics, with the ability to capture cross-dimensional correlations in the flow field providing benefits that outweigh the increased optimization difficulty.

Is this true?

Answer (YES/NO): NO